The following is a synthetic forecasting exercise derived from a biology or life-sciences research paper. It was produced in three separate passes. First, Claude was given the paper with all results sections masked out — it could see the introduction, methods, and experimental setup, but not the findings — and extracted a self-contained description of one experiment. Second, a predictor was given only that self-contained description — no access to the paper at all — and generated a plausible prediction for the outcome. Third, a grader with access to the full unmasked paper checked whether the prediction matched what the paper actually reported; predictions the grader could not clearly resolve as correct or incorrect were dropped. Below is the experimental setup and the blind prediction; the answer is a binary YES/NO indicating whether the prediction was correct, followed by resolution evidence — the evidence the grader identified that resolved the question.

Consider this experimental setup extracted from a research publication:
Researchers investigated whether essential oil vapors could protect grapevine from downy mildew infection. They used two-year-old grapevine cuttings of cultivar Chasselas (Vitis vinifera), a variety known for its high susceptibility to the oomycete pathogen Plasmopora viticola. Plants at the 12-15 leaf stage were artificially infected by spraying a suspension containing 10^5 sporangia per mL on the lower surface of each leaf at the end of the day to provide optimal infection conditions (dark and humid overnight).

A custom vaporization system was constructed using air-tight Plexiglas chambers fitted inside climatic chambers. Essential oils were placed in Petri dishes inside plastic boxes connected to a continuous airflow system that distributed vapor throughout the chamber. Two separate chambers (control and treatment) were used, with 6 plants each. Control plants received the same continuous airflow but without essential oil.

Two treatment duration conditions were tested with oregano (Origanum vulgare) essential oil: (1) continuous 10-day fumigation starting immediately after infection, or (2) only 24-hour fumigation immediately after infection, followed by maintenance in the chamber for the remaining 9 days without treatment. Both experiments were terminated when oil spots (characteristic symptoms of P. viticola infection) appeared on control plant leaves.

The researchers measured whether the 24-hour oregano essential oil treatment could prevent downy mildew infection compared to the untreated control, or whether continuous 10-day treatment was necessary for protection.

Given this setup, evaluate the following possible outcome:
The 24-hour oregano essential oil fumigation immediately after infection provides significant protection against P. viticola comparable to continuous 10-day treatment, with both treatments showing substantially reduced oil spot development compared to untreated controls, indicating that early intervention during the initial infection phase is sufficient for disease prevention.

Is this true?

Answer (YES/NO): YES